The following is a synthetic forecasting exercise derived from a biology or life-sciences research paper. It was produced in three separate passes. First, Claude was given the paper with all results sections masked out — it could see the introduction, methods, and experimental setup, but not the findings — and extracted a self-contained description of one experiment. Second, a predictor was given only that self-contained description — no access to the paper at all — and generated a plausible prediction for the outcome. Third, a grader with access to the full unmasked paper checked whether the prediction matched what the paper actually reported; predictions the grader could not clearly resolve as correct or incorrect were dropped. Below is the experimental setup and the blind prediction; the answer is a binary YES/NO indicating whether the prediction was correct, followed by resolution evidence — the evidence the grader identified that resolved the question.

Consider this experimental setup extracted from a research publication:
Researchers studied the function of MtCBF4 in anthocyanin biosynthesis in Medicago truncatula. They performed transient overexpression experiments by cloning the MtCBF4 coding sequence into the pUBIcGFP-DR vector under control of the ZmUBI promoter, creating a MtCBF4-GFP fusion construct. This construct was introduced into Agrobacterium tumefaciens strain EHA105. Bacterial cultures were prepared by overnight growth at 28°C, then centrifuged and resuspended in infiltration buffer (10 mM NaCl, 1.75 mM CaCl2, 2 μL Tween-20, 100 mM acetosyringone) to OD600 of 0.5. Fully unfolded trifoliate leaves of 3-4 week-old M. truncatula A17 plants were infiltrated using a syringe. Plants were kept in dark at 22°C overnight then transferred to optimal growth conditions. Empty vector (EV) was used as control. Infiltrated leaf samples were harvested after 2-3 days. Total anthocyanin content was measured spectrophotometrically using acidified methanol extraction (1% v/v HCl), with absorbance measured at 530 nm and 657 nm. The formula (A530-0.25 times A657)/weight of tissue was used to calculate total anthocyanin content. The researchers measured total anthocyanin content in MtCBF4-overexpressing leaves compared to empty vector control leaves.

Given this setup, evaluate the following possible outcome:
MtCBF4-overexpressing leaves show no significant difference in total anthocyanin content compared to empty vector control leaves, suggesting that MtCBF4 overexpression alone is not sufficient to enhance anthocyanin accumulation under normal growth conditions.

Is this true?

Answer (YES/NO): NO